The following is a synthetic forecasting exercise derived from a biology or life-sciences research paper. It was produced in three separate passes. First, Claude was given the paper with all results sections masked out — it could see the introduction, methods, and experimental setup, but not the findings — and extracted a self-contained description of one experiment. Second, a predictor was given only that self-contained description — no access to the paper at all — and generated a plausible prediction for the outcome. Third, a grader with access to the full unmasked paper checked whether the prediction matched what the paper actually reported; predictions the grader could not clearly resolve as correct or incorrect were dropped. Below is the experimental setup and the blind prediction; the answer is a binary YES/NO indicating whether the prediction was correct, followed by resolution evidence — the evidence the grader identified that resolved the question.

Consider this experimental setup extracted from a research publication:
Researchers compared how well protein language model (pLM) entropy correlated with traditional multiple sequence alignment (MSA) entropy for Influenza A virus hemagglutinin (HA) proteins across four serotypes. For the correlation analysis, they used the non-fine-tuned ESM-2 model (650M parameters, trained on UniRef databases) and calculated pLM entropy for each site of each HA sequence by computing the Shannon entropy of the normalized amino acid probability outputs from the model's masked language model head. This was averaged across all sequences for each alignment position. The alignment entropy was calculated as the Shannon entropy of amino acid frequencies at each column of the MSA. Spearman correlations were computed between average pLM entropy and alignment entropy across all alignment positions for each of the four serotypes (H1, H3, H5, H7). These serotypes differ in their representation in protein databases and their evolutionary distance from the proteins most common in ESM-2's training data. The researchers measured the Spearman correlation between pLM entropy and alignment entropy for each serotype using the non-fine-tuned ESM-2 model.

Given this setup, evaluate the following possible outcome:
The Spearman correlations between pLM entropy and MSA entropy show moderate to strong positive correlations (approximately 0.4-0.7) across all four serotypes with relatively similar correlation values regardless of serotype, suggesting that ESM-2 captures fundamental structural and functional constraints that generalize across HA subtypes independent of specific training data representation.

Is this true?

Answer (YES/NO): NO